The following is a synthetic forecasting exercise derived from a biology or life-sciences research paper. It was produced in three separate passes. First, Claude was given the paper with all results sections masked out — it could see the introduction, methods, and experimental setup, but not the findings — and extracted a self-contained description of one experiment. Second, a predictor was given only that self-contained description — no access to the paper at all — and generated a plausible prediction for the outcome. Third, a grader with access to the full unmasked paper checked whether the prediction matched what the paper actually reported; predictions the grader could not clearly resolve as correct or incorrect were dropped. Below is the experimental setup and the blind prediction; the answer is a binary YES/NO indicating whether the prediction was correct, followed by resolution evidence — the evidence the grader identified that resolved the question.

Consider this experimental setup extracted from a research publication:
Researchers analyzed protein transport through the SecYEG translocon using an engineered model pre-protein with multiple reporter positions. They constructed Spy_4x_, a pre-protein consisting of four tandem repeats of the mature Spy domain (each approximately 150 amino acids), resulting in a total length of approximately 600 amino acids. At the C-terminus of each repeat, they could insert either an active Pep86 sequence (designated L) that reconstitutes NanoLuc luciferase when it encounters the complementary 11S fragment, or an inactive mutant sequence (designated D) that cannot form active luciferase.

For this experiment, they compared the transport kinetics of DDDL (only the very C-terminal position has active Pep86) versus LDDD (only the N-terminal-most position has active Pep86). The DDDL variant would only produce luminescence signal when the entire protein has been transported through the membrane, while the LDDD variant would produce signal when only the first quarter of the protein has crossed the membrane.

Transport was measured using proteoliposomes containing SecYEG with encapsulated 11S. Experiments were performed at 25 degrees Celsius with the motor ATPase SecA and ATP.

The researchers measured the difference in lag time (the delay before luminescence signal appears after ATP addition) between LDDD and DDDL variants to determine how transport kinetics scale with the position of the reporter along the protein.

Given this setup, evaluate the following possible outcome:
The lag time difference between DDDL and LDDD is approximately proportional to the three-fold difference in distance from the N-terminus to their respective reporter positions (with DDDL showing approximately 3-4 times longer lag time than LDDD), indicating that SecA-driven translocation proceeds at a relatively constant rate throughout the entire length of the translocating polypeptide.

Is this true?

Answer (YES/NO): YES